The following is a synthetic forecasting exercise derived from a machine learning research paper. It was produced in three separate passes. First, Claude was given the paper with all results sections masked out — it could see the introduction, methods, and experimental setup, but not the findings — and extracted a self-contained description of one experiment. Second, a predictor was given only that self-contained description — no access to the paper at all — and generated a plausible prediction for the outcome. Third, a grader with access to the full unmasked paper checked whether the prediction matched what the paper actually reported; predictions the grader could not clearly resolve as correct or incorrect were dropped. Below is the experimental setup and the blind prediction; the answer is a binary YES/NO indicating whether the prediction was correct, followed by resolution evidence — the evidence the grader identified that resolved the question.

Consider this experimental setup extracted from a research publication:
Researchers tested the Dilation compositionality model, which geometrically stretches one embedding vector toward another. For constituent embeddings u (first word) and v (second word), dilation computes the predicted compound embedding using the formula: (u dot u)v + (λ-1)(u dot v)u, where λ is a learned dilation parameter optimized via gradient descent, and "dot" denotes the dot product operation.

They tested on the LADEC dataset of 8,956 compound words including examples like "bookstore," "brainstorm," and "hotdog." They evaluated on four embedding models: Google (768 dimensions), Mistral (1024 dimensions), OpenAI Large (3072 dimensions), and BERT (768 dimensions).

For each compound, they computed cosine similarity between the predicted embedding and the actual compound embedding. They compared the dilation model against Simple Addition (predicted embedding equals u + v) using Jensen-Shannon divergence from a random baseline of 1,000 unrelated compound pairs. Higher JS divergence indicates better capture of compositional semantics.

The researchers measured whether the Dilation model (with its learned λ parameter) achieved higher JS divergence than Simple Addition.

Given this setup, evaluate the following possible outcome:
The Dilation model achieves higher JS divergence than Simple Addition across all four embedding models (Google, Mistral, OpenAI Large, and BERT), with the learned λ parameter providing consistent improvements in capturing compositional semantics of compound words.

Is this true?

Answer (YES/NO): NO